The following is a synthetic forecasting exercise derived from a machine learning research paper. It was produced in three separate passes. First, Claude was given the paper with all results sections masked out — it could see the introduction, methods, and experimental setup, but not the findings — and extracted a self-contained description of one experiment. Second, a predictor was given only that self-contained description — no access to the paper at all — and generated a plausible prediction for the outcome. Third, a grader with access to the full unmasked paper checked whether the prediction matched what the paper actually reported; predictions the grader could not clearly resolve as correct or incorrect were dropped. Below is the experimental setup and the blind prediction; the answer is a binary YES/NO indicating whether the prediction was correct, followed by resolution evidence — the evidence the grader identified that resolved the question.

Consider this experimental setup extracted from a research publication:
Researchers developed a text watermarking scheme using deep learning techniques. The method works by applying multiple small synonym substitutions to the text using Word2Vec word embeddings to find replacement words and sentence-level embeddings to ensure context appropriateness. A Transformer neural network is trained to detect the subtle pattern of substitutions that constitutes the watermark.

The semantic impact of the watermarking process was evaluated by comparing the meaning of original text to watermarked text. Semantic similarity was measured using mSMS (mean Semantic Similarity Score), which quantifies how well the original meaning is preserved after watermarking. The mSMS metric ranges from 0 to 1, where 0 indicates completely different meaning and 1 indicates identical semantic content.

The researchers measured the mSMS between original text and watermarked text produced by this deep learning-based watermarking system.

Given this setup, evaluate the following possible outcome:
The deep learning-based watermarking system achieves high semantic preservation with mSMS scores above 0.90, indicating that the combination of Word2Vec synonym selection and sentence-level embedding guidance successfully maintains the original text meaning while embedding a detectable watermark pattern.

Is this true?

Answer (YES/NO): YES